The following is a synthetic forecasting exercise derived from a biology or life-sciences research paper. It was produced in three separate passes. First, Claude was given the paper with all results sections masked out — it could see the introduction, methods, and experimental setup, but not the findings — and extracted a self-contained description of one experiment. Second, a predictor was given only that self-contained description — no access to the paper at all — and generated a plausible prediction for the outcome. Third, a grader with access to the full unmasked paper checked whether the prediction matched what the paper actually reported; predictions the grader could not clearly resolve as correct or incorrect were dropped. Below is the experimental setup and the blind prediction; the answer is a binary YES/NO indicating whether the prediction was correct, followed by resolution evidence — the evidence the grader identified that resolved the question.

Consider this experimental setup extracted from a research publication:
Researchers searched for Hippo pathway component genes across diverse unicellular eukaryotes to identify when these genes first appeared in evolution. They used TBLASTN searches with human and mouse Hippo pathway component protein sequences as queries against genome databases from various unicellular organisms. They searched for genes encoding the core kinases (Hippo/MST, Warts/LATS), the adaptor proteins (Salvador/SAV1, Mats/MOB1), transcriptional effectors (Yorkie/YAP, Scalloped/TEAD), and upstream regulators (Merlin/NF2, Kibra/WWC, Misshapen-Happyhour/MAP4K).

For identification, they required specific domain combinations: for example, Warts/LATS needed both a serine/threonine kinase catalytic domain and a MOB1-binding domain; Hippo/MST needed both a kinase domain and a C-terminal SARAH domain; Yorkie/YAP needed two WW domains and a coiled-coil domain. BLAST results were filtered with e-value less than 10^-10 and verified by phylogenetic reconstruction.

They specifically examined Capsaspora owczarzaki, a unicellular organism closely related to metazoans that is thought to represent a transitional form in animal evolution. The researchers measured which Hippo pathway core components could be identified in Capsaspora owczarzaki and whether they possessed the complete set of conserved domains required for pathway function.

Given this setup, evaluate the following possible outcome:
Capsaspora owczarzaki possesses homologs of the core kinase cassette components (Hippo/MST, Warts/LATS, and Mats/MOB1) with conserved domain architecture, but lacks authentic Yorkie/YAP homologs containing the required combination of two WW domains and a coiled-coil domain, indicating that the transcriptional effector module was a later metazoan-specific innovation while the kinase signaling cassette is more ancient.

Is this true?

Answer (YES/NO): NO